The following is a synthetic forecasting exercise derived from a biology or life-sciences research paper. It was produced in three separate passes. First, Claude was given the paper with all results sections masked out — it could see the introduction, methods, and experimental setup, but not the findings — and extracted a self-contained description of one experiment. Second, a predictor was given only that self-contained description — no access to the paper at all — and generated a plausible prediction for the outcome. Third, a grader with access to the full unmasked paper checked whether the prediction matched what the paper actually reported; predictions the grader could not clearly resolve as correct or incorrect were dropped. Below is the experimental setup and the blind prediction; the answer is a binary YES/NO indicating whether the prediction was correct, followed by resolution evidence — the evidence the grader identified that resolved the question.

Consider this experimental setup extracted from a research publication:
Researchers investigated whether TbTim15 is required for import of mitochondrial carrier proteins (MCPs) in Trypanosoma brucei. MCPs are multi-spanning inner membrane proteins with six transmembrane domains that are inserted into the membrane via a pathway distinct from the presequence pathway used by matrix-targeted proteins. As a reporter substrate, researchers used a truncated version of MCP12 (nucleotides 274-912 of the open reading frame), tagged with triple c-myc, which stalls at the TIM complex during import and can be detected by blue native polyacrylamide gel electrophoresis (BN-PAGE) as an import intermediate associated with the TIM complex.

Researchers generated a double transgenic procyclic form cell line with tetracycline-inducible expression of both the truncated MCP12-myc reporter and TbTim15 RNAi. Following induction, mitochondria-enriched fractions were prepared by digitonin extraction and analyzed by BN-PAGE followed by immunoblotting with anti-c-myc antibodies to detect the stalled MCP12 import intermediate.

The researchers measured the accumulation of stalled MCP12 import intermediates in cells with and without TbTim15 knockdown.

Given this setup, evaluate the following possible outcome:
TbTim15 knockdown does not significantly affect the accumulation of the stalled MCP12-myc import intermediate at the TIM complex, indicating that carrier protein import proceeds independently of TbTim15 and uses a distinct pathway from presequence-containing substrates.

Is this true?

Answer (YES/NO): NO